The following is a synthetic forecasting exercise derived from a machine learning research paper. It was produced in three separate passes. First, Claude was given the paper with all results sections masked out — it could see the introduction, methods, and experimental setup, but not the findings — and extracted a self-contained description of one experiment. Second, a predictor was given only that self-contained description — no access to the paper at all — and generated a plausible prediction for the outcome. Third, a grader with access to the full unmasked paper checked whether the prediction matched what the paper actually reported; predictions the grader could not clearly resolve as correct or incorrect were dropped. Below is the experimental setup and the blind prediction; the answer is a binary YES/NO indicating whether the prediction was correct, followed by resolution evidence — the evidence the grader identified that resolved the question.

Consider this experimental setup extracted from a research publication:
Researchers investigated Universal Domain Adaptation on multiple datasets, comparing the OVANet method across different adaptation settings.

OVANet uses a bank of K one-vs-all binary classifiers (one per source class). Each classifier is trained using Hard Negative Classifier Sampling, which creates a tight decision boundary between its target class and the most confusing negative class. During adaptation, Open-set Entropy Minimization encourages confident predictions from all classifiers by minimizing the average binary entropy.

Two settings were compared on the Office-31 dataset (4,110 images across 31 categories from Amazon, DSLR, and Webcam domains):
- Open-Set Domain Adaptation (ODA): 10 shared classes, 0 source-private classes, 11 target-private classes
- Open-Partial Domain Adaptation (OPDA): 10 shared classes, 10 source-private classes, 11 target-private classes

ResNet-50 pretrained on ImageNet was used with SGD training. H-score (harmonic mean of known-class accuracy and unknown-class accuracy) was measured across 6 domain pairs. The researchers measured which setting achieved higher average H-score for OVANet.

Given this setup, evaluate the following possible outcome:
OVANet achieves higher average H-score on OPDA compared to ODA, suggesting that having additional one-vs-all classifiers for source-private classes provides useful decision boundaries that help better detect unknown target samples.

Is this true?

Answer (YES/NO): NO